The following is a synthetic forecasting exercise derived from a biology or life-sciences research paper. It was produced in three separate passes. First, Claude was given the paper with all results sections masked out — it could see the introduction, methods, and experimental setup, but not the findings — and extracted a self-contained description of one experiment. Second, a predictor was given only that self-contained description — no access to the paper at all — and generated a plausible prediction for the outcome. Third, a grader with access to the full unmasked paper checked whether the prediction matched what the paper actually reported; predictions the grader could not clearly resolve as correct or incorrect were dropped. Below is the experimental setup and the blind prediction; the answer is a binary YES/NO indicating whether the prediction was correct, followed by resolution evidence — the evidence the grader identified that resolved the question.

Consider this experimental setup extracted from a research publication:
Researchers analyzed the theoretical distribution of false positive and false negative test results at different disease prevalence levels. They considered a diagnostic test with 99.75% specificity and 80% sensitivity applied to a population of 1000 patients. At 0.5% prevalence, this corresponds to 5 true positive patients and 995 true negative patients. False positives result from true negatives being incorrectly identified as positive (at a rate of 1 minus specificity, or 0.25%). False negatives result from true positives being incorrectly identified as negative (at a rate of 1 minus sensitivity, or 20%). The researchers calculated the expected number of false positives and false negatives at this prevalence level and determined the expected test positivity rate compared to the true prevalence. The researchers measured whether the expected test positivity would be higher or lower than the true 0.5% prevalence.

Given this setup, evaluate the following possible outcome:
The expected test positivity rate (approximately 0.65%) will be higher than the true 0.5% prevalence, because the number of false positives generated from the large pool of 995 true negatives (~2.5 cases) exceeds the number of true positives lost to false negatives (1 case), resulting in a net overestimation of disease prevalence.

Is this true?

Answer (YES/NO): YES